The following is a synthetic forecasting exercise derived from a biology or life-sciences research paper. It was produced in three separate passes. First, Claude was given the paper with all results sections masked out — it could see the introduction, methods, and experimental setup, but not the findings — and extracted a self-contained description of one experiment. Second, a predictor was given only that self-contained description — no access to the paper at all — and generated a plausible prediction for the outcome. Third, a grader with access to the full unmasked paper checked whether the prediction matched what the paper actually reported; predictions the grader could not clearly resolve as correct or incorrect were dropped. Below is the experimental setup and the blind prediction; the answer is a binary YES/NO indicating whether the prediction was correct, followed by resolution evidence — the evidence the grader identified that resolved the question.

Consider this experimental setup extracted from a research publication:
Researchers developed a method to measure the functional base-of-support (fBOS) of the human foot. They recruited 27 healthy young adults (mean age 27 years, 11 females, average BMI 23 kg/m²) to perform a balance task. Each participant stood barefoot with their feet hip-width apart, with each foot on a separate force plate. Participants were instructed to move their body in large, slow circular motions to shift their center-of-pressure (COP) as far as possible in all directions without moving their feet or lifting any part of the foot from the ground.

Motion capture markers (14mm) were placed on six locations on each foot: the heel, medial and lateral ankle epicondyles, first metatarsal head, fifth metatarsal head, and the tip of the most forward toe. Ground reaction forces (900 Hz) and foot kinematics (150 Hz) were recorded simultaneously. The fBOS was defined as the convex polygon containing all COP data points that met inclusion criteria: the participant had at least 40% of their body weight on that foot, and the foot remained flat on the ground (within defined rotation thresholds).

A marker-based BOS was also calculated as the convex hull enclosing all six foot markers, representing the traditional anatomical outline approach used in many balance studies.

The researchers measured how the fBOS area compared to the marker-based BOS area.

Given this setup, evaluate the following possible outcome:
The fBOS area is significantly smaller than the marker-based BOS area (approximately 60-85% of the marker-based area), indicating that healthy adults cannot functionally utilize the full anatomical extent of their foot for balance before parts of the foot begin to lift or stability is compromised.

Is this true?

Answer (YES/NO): NO